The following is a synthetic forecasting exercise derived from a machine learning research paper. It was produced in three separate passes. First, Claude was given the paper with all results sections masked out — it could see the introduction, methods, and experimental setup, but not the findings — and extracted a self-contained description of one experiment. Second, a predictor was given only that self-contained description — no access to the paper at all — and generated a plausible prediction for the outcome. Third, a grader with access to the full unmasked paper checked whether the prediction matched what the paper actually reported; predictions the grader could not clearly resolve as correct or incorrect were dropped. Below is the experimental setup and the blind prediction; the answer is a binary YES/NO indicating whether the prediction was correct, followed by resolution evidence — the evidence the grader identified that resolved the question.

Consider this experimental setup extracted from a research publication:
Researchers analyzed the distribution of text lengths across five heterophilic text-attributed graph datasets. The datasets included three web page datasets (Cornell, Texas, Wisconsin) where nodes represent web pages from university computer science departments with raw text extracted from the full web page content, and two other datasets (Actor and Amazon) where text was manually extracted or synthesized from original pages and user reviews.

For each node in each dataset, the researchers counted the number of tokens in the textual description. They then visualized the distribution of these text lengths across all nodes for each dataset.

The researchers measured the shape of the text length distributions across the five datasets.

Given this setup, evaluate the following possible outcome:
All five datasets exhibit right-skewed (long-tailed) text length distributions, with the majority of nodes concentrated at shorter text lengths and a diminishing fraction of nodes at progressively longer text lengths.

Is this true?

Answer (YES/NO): NO